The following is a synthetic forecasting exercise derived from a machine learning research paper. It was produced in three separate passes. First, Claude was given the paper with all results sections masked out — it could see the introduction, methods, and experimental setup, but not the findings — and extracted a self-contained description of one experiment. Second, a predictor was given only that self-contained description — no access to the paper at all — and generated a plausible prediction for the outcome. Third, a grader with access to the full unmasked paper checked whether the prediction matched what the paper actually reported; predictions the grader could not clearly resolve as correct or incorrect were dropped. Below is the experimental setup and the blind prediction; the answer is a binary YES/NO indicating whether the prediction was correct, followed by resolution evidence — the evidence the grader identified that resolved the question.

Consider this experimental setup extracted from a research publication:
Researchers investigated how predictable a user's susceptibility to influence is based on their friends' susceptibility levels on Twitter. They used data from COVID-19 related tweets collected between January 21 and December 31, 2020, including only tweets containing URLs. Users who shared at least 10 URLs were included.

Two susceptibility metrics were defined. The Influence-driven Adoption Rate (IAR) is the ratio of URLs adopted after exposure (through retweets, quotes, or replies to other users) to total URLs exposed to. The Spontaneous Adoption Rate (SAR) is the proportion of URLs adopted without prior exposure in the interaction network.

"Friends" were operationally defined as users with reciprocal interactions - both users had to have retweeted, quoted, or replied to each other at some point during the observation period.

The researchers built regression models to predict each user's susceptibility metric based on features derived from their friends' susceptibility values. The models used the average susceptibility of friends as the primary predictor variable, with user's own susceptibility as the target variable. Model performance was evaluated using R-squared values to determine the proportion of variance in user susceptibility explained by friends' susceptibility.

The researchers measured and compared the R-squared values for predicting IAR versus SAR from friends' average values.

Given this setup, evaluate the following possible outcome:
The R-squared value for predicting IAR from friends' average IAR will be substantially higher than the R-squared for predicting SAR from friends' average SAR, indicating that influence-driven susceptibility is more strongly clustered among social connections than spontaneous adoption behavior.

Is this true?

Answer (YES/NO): YES